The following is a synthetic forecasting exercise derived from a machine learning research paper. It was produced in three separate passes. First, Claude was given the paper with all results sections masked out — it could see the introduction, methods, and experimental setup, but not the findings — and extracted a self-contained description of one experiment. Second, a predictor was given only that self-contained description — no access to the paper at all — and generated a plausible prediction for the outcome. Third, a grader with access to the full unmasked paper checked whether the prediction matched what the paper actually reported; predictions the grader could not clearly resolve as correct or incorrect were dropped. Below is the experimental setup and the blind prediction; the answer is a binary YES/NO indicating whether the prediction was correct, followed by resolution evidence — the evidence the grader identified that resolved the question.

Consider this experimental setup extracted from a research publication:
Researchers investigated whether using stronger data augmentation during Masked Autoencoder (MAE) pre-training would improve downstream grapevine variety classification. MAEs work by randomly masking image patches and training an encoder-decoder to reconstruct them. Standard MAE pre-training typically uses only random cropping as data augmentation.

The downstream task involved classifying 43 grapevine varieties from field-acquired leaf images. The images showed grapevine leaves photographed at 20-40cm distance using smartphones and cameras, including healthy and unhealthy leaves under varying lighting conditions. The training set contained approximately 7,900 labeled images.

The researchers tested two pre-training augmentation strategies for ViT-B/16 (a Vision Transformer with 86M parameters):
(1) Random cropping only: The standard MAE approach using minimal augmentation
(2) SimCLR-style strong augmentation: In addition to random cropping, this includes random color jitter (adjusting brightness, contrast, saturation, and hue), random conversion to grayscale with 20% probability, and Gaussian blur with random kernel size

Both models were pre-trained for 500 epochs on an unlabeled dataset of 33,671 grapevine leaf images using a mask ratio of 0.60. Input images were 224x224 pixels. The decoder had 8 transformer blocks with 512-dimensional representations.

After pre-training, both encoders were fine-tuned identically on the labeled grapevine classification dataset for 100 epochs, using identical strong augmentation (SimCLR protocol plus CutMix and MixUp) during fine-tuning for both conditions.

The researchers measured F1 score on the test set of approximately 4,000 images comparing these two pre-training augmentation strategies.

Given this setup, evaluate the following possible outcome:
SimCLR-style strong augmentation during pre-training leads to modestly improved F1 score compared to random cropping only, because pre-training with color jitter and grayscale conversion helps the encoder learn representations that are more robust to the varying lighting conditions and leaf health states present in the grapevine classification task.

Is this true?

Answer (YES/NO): NO